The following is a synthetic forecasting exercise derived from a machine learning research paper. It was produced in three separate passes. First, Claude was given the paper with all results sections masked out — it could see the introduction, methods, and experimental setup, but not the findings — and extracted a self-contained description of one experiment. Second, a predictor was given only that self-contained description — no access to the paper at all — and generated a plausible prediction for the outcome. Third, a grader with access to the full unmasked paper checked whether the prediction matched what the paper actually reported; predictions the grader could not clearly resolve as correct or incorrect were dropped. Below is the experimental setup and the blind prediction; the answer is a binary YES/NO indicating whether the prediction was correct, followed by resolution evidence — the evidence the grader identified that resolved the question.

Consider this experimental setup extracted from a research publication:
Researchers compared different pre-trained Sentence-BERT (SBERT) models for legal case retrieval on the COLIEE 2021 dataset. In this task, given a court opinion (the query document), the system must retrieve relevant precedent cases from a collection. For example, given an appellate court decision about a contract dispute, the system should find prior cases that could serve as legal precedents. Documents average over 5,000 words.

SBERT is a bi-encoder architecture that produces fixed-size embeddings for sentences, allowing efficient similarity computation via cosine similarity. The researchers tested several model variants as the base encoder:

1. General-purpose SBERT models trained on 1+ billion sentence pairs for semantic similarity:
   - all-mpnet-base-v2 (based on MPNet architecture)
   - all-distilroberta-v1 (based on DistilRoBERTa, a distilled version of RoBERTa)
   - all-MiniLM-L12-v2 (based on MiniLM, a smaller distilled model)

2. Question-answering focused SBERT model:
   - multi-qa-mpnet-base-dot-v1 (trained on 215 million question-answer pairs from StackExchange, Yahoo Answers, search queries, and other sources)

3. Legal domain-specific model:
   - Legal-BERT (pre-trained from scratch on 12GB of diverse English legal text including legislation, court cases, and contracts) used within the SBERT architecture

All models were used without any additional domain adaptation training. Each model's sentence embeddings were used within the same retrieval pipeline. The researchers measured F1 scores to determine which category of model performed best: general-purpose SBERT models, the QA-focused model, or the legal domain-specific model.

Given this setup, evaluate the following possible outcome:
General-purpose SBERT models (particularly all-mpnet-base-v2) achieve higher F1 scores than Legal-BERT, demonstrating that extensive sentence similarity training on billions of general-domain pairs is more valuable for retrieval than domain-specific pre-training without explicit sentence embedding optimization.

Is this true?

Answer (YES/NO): NO